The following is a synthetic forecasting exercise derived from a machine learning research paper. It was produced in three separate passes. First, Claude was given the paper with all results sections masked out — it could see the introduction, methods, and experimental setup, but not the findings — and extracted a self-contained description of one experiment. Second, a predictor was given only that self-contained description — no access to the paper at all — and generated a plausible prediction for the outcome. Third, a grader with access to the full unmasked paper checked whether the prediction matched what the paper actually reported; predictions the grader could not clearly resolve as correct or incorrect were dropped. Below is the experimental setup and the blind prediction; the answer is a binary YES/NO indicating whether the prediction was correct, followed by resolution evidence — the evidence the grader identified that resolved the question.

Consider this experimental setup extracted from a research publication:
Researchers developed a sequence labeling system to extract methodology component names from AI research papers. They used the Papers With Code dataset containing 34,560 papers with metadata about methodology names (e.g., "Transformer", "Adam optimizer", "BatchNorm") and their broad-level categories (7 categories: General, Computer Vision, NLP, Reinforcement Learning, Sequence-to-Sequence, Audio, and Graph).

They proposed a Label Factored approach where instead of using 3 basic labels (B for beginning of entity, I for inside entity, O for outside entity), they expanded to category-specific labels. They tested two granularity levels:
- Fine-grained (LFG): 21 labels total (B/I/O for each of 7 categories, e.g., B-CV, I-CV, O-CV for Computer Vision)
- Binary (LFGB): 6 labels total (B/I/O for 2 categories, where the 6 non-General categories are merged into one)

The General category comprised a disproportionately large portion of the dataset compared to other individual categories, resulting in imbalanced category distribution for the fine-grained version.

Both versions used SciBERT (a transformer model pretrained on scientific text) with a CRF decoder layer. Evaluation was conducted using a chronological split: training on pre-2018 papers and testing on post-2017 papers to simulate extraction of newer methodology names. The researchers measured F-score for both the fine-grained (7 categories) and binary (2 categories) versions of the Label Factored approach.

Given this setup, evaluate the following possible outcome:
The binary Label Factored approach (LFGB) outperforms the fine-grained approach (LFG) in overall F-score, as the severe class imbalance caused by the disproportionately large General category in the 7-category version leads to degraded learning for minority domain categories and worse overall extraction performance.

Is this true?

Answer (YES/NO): YES